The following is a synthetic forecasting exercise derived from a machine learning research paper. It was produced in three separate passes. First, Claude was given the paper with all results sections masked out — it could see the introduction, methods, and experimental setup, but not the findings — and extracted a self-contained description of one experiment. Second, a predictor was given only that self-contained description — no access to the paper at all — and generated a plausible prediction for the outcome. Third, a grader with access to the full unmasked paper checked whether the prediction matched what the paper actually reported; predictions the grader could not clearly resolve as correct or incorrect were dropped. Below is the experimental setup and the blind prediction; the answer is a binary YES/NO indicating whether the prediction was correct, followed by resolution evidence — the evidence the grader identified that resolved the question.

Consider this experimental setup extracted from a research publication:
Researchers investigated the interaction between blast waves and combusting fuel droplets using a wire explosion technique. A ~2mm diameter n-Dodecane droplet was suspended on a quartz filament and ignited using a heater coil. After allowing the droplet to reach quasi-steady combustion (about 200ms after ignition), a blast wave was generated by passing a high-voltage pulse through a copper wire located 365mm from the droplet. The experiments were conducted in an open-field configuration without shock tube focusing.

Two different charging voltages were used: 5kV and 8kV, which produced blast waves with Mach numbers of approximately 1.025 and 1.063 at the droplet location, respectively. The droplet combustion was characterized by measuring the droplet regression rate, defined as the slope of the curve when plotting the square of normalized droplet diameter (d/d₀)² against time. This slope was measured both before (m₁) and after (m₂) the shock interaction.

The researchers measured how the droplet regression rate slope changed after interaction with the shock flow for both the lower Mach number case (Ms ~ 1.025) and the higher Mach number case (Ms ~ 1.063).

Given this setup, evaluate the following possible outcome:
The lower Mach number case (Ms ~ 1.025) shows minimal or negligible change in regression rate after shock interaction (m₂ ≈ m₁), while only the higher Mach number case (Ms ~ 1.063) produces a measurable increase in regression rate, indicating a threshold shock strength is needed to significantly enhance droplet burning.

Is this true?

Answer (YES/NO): NO